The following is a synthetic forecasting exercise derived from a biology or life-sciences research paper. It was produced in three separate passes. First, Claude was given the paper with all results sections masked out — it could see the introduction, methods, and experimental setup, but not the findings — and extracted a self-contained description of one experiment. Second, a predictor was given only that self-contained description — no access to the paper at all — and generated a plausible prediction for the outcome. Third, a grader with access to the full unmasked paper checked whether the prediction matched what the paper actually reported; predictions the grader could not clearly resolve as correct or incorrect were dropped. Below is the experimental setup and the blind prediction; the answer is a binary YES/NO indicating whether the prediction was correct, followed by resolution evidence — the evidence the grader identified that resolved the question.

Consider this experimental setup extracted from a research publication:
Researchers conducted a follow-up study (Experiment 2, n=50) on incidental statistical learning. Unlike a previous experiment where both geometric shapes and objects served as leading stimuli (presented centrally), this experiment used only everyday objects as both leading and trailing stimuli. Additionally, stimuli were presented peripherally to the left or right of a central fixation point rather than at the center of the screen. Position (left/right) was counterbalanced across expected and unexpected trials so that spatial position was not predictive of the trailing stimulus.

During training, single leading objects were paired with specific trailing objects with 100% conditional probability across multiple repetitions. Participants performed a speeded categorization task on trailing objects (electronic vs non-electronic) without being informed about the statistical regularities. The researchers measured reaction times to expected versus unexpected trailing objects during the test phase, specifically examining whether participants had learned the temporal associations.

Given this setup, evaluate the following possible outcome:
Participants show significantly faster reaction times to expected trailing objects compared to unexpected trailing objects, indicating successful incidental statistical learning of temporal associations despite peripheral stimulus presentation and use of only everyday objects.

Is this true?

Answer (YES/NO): NO